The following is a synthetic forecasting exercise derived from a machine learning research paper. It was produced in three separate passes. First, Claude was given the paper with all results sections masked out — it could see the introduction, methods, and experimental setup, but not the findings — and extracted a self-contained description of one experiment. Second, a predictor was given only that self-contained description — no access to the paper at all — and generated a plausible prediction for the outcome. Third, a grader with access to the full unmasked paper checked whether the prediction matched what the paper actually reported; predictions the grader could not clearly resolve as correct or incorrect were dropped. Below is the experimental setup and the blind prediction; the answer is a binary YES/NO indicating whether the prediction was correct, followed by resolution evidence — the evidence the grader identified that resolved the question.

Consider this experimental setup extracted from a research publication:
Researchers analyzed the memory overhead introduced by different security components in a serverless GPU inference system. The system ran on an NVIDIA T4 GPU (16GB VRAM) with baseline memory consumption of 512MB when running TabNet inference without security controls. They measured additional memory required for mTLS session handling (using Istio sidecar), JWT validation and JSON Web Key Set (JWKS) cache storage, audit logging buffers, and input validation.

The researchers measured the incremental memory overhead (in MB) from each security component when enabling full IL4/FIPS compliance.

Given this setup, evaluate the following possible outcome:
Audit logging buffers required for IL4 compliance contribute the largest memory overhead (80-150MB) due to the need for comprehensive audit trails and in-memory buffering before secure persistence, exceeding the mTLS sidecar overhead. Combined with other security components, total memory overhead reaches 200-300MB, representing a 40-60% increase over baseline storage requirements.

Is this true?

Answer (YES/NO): NO